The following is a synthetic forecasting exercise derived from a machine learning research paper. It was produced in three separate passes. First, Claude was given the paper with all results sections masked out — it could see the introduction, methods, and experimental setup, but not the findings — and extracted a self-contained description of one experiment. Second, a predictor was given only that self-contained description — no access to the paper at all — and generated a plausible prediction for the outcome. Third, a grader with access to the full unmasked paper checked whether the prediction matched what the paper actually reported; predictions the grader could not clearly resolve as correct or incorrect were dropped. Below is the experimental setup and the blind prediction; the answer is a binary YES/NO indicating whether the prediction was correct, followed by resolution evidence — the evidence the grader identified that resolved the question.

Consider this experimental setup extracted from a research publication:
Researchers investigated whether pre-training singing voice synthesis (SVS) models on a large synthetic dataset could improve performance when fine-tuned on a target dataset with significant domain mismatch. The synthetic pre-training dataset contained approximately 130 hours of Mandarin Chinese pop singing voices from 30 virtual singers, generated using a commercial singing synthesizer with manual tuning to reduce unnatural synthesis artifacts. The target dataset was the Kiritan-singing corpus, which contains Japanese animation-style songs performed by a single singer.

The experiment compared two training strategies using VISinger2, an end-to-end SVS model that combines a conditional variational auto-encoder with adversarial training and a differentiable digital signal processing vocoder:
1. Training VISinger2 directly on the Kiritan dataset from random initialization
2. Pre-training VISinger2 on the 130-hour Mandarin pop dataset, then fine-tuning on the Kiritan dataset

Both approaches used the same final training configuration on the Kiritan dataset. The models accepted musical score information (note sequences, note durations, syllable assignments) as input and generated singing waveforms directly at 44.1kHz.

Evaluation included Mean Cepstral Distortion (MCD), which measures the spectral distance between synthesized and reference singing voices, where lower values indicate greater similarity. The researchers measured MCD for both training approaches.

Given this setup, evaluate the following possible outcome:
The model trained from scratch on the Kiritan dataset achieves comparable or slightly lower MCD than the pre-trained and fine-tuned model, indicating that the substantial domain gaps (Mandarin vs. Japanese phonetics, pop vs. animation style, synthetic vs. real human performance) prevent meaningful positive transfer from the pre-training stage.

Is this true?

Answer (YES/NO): NO